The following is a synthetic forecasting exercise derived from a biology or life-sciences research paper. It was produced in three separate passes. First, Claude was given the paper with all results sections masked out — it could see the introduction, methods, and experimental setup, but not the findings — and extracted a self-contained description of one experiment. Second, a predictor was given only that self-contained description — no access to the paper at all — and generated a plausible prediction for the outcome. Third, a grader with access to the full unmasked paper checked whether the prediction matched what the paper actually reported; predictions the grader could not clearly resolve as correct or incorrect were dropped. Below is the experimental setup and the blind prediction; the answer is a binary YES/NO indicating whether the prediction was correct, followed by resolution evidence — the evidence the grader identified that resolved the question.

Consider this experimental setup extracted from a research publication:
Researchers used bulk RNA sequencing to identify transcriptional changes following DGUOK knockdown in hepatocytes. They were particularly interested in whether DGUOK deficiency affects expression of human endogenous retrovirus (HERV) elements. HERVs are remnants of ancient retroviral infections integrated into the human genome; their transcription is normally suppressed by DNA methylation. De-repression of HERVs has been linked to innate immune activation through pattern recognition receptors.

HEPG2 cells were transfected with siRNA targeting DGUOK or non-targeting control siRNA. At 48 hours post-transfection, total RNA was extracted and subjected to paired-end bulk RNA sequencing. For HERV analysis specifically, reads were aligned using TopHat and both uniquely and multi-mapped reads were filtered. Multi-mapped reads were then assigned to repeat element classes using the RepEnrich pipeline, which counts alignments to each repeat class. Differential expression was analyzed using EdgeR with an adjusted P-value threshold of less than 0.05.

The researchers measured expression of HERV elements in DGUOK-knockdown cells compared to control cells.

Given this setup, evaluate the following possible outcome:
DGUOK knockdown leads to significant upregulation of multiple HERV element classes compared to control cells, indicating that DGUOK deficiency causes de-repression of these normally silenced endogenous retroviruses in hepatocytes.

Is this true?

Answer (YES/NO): YES